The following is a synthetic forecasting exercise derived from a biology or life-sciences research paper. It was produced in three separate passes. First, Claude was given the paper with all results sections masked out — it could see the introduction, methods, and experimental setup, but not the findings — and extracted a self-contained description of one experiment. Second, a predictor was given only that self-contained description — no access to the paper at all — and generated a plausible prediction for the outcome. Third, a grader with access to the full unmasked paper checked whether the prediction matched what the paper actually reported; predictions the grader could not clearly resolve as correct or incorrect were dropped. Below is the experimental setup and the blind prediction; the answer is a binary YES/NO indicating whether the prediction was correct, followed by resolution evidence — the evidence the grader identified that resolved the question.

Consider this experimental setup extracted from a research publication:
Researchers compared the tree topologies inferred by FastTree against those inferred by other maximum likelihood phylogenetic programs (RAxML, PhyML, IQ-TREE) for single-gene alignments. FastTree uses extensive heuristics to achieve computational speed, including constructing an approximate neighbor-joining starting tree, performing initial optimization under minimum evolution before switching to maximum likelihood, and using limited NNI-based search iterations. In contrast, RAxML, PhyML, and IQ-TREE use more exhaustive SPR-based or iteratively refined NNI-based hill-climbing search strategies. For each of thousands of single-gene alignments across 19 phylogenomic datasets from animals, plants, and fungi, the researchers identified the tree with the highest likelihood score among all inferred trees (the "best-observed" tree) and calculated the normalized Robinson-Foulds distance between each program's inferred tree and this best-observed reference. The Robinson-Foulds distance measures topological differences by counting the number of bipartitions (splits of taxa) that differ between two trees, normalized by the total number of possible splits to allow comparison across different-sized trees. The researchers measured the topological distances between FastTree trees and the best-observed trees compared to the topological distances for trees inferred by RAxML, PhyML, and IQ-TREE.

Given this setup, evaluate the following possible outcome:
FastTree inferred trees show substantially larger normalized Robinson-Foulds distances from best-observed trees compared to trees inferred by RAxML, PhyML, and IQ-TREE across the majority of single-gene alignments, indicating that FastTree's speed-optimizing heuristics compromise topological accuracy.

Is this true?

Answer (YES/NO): YES